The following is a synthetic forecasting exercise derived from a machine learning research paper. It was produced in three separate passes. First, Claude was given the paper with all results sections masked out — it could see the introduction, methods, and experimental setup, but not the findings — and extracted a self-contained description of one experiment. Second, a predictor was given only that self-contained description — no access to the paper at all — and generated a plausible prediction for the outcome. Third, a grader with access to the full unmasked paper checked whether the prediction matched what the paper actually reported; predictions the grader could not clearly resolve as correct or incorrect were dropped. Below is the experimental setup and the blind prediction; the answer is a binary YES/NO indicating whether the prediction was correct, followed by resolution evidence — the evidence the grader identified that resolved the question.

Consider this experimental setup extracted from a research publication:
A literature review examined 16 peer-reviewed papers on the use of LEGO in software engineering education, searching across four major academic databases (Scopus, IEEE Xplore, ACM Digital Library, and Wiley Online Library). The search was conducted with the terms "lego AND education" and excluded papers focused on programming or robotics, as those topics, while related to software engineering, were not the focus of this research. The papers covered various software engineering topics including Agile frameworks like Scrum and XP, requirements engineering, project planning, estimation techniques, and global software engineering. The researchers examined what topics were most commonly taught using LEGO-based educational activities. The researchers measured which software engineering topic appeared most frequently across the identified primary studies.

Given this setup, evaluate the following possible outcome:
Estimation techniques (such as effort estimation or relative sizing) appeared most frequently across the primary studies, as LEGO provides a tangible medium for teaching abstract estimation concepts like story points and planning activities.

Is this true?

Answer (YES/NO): NO